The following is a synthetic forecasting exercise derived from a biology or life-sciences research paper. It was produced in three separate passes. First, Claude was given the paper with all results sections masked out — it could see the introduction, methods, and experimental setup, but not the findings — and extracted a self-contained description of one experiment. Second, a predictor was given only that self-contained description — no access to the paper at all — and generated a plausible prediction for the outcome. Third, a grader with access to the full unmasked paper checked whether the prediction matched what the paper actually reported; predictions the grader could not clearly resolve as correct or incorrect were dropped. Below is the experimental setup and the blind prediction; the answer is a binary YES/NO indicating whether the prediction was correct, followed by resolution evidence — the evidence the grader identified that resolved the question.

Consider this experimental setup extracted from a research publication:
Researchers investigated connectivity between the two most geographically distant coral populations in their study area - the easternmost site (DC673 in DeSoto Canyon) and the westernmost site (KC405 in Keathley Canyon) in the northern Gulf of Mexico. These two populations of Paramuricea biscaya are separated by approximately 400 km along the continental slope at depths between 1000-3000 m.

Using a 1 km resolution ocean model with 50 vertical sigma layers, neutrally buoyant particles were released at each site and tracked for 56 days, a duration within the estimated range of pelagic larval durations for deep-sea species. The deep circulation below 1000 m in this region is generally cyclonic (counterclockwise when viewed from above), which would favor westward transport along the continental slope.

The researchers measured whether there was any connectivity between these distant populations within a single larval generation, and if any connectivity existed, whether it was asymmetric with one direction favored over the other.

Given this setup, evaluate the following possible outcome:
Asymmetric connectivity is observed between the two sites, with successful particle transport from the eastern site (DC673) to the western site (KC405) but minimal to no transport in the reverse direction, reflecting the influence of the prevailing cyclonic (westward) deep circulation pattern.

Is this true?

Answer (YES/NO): NO